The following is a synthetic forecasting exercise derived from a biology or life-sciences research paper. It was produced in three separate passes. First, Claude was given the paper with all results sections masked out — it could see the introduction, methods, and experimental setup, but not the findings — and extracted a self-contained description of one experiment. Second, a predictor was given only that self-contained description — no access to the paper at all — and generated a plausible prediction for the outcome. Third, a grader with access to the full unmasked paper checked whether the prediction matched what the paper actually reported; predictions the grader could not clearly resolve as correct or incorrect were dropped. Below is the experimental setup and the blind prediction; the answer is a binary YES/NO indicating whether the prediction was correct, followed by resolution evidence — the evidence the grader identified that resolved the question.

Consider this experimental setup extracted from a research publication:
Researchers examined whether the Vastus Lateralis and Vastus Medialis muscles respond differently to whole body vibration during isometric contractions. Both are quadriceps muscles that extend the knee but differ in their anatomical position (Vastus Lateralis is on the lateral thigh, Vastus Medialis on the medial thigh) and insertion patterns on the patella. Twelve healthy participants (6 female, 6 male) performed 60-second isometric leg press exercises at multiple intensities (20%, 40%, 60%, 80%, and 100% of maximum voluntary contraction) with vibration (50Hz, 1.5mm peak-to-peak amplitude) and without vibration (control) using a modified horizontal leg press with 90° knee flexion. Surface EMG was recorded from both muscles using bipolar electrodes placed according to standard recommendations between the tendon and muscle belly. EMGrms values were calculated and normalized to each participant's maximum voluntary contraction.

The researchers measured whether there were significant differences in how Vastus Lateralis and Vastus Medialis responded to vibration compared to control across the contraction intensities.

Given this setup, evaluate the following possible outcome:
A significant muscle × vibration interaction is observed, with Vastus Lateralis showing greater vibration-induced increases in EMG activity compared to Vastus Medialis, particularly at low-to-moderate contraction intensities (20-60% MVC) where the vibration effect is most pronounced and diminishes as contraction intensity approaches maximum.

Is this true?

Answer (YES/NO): NO